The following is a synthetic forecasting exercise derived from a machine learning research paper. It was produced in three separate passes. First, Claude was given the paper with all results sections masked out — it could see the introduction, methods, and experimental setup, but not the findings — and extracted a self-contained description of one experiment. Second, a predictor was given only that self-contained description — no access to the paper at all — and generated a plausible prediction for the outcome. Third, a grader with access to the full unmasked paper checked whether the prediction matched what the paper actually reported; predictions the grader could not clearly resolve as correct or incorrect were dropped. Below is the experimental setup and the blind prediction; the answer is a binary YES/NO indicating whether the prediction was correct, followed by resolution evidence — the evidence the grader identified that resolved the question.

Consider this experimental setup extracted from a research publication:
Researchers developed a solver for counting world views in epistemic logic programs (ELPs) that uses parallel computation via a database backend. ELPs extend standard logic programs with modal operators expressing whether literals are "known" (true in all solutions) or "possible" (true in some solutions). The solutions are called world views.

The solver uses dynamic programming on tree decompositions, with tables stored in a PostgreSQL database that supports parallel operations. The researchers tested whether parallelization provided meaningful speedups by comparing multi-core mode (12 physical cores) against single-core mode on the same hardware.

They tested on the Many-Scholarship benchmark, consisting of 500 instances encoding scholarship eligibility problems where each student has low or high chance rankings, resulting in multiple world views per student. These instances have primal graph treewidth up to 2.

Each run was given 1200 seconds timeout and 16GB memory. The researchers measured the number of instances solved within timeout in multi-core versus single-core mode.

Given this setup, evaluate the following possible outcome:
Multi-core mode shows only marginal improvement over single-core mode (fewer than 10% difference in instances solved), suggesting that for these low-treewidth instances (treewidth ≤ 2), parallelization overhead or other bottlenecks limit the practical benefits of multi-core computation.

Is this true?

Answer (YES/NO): NO